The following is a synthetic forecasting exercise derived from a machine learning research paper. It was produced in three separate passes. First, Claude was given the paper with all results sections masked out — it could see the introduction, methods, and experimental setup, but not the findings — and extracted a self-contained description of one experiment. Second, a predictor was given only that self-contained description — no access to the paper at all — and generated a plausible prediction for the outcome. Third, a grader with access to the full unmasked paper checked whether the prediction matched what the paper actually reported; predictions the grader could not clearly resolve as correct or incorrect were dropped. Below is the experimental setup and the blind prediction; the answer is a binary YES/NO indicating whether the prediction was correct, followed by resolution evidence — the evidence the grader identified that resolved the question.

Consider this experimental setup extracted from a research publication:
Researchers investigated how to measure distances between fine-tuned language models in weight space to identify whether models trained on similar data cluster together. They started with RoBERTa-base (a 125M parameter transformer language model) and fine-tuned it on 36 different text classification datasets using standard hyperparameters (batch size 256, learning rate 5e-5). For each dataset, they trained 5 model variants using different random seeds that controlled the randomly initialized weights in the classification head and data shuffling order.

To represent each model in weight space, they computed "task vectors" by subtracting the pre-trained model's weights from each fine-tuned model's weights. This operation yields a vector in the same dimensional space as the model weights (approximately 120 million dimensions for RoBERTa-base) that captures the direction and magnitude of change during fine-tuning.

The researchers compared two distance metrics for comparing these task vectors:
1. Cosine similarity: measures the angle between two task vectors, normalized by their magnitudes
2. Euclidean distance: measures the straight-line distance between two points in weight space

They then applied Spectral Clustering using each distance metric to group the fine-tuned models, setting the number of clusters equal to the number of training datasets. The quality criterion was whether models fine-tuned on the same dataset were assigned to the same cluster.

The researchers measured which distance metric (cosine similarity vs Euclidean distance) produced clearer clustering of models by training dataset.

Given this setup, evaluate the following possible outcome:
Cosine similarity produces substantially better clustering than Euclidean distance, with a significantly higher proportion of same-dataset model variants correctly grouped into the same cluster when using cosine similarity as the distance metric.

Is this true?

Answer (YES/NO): YES